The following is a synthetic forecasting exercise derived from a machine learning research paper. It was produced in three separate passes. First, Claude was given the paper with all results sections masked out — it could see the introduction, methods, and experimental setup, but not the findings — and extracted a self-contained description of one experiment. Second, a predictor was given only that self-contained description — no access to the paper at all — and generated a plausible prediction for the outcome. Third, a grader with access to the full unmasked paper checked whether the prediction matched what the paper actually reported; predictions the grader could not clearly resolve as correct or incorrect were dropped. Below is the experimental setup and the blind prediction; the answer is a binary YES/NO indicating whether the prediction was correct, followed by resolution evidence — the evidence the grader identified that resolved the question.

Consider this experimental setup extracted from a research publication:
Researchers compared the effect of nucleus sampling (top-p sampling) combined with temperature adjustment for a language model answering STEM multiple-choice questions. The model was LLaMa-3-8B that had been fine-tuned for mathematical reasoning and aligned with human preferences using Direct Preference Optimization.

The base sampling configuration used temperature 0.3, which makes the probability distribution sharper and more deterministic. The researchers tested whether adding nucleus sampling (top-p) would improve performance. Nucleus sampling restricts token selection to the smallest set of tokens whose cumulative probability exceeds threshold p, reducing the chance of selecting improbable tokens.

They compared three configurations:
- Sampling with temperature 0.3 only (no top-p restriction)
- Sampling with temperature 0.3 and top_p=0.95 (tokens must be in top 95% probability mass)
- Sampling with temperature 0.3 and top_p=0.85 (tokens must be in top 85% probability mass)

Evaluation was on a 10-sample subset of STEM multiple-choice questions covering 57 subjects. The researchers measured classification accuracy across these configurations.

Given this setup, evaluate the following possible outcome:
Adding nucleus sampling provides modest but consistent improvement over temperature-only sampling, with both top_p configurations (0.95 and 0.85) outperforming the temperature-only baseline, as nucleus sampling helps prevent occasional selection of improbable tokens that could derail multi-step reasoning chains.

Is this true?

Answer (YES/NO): NO